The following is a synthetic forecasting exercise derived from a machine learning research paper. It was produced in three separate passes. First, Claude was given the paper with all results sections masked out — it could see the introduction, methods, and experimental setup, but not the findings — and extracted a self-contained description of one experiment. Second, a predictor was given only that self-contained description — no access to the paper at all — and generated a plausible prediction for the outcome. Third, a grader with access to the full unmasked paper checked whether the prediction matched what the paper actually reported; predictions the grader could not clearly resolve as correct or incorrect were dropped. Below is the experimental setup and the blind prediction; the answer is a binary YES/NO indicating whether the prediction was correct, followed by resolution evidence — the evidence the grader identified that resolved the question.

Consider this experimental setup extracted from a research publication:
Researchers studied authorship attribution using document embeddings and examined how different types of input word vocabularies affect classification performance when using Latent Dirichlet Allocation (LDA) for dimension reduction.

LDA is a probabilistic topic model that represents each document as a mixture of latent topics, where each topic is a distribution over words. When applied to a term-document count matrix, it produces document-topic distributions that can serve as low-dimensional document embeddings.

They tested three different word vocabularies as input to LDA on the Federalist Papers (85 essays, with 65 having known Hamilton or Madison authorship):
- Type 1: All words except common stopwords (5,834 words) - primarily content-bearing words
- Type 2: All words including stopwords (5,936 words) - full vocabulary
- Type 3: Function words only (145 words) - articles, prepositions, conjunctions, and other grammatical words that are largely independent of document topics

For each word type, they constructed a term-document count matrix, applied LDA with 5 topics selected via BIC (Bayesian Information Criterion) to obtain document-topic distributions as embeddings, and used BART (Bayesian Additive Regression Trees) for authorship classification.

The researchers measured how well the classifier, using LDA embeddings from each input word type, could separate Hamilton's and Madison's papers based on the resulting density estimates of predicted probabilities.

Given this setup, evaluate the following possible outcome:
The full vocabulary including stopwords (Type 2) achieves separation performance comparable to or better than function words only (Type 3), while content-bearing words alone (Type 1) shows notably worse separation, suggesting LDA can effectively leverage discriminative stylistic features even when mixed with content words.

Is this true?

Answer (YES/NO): NO